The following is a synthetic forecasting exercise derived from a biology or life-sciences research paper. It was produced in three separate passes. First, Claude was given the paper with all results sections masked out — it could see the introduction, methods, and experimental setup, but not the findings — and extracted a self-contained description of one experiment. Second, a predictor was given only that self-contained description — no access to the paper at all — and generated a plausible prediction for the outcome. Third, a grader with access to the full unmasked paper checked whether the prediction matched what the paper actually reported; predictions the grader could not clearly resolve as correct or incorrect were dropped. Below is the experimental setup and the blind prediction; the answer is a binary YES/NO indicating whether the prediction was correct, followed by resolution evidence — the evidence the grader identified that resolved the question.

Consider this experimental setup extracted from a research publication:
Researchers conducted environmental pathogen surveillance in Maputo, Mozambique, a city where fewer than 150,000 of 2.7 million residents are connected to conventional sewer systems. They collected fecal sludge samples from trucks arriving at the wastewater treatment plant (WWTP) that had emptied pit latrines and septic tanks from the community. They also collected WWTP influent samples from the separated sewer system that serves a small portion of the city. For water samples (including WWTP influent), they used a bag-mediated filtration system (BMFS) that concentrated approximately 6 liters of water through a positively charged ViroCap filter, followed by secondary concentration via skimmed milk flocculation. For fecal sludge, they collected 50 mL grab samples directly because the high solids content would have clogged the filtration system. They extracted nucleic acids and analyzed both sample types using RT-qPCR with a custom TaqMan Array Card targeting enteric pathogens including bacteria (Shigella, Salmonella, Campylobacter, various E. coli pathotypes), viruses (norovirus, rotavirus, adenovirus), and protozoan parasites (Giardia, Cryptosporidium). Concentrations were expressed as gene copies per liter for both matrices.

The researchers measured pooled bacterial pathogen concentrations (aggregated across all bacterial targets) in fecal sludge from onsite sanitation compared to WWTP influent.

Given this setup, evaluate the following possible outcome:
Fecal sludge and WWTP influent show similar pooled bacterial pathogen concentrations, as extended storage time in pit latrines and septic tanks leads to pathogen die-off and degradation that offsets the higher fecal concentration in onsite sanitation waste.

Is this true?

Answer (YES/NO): NO